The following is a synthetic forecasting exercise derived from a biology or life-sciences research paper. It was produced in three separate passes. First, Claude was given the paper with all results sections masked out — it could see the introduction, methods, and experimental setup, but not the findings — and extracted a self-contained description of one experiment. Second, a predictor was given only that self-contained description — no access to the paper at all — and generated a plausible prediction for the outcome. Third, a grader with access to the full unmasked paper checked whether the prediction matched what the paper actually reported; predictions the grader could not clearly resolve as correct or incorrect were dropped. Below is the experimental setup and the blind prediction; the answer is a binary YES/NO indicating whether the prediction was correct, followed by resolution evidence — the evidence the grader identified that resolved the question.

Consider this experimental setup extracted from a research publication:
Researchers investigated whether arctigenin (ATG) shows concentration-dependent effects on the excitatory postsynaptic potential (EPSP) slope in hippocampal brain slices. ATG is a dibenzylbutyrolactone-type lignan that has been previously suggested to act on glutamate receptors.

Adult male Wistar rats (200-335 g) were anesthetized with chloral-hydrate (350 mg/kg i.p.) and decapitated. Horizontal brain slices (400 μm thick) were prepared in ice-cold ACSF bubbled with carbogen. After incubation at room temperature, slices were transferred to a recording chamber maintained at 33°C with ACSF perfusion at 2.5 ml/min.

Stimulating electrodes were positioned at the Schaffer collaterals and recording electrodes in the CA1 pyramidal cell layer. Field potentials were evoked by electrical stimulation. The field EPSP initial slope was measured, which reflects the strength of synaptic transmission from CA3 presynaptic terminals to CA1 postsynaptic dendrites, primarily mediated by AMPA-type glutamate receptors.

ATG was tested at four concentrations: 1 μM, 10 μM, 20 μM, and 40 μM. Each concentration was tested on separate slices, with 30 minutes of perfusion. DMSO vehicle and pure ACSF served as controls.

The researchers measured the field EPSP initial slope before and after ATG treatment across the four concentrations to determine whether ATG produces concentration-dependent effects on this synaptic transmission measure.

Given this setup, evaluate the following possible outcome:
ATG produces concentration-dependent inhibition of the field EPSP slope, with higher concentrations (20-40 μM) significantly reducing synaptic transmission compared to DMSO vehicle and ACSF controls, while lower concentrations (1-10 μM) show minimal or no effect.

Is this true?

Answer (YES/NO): NO